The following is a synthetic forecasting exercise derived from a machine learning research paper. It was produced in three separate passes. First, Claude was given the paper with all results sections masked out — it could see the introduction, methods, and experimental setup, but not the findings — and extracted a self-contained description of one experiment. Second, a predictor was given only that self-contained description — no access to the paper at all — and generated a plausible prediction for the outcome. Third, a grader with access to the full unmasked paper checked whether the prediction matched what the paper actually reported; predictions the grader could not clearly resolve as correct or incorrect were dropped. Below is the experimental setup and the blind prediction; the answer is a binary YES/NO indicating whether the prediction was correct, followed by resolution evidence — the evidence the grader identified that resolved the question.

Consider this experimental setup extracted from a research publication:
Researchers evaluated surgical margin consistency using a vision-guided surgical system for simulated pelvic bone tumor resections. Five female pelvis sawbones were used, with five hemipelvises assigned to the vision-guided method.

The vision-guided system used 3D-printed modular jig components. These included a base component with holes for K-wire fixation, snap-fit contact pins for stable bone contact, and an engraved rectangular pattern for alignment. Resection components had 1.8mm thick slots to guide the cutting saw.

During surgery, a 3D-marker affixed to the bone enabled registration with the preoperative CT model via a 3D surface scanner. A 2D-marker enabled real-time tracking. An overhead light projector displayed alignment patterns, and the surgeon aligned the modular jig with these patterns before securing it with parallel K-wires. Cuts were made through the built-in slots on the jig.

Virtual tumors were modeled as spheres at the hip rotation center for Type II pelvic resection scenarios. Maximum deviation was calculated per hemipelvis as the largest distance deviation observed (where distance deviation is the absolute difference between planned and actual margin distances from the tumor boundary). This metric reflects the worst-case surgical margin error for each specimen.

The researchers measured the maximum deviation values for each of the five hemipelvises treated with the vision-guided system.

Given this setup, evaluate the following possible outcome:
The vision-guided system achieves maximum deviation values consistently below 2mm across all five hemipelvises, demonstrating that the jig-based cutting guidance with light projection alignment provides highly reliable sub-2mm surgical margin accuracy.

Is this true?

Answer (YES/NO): NO